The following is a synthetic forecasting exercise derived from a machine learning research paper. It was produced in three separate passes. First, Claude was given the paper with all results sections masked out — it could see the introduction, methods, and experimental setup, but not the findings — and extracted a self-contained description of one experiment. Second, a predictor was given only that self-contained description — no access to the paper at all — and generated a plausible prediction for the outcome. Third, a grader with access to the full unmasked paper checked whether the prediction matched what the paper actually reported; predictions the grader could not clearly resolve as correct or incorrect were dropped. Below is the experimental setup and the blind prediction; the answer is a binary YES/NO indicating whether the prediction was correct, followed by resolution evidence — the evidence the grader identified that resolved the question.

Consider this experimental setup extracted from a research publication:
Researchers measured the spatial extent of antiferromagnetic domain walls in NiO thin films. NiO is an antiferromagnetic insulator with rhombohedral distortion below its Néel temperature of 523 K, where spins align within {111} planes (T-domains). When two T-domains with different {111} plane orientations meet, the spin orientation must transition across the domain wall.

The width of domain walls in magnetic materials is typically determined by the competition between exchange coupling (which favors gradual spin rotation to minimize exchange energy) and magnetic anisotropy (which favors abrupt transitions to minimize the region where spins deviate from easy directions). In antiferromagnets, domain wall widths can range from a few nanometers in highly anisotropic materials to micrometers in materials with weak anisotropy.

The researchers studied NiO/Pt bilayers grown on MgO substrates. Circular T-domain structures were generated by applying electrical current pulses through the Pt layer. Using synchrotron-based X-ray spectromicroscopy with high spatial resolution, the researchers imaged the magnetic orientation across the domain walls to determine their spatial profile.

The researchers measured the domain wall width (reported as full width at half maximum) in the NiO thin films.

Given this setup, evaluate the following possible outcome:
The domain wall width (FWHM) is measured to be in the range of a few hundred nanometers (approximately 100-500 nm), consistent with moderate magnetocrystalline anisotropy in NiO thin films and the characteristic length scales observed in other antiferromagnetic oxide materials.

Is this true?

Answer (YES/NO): NO